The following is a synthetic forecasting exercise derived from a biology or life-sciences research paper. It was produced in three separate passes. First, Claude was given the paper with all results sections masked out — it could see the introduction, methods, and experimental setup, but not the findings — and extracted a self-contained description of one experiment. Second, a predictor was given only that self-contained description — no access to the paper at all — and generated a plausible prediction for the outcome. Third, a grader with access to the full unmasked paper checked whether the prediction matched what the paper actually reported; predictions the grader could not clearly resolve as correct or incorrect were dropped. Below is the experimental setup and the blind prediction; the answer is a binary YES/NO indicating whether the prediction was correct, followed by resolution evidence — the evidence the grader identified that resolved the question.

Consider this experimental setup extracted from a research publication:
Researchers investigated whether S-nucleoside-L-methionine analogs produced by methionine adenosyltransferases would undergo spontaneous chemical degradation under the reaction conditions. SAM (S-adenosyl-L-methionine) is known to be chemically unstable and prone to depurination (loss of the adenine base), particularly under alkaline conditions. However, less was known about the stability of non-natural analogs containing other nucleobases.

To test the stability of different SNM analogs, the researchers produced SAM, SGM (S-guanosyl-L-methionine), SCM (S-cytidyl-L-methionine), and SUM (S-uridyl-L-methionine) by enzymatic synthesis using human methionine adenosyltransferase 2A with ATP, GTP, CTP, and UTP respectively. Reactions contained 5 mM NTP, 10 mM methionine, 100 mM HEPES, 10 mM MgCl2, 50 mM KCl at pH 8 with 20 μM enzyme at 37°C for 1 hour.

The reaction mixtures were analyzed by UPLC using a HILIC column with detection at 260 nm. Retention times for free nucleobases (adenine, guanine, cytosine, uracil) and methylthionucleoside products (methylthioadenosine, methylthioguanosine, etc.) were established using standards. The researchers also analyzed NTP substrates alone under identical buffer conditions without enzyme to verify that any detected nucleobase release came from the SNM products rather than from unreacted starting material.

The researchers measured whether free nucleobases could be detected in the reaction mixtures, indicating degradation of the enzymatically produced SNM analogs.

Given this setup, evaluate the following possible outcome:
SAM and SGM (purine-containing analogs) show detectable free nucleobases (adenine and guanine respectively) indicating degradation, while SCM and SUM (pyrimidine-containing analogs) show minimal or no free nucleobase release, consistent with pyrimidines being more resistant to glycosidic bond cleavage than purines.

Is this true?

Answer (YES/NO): NO